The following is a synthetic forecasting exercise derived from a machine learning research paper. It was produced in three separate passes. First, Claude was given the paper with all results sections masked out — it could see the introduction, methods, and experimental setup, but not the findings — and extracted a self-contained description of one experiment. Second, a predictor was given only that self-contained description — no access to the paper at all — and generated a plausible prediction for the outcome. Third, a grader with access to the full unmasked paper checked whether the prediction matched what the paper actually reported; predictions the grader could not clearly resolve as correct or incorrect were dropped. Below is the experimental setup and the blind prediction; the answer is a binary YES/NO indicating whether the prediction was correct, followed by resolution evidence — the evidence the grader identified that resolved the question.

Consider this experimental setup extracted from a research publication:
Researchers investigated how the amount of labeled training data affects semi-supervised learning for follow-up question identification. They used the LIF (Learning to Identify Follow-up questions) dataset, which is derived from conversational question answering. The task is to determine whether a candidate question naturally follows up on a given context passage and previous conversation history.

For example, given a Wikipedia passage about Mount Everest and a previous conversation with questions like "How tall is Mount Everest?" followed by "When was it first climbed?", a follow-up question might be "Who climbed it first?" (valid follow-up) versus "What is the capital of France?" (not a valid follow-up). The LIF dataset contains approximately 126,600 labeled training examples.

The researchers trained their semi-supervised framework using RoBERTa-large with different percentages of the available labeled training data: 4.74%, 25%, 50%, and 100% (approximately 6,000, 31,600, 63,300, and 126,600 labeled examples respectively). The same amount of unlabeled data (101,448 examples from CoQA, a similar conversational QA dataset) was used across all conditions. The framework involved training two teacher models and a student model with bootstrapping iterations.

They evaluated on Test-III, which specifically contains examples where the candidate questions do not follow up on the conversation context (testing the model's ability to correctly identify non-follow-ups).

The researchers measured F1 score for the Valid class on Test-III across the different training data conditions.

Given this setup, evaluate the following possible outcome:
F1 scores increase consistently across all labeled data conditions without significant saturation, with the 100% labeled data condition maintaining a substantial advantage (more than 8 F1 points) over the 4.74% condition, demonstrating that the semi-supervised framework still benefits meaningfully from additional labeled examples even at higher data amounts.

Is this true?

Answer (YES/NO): NO